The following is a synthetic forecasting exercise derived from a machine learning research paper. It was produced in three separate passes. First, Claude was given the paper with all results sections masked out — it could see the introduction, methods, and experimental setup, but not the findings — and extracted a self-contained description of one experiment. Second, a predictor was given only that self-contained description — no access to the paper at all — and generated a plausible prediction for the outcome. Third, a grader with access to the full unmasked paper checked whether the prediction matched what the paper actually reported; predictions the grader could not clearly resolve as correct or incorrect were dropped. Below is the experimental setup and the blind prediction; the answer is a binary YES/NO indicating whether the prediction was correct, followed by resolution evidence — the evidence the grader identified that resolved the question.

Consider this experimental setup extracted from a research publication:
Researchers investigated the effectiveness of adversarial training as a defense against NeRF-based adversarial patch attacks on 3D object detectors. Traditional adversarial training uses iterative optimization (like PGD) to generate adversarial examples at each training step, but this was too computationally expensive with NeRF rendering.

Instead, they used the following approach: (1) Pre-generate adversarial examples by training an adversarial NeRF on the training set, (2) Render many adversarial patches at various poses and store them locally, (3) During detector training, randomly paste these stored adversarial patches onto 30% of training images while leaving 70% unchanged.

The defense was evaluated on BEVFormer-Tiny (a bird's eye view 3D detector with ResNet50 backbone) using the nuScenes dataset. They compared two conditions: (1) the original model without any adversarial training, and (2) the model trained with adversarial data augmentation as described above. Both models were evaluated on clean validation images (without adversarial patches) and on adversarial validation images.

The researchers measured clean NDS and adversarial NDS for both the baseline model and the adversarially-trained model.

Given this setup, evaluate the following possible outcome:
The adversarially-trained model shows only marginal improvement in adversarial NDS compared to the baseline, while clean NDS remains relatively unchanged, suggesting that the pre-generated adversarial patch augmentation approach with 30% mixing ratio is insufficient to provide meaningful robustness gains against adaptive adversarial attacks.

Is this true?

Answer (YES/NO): NO